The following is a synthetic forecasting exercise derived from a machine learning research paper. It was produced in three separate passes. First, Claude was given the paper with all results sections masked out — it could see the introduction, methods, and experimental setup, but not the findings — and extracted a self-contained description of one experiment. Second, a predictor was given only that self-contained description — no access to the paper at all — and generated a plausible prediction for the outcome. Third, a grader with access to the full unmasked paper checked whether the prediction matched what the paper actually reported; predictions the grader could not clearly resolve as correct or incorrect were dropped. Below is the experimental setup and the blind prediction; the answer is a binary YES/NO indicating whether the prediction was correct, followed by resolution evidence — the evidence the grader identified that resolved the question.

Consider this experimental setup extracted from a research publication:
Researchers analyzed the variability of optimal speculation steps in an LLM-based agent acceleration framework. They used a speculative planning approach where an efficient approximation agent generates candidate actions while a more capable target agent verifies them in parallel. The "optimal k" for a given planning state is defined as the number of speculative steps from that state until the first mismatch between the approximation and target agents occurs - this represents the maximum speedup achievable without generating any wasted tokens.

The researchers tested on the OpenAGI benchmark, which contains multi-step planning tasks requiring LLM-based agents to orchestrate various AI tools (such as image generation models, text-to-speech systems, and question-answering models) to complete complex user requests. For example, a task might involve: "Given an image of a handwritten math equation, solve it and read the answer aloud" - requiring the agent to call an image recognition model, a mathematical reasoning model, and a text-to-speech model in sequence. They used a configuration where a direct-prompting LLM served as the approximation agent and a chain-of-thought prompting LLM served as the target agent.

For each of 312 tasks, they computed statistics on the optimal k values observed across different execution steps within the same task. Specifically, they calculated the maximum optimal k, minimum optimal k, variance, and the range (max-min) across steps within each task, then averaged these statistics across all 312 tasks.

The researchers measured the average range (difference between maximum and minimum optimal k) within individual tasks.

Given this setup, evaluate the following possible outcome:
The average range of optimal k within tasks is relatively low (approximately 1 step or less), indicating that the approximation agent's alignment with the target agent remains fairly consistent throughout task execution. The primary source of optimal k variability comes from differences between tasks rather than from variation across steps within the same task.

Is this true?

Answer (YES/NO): NO